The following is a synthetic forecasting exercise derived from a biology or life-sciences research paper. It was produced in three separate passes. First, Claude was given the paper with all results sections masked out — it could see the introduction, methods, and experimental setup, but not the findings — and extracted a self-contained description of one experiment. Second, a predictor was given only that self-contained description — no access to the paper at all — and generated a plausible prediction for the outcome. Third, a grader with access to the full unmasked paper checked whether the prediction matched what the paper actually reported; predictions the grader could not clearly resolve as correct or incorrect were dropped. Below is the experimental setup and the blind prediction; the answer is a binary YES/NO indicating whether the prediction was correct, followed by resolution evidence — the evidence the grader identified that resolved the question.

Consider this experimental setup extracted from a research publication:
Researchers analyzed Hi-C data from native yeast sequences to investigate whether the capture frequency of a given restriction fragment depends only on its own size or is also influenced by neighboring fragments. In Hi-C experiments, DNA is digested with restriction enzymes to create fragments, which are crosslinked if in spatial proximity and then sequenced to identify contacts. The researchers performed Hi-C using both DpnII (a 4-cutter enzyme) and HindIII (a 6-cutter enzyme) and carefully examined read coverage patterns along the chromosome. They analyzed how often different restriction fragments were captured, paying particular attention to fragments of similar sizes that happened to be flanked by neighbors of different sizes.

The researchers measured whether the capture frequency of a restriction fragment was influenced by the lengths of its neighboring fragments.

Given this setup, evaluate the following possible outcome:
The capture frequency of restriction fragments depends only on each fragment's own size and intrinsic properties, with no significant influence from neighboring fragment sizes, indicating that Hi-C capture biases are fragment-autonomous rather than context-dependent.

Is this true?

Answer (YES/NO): NO